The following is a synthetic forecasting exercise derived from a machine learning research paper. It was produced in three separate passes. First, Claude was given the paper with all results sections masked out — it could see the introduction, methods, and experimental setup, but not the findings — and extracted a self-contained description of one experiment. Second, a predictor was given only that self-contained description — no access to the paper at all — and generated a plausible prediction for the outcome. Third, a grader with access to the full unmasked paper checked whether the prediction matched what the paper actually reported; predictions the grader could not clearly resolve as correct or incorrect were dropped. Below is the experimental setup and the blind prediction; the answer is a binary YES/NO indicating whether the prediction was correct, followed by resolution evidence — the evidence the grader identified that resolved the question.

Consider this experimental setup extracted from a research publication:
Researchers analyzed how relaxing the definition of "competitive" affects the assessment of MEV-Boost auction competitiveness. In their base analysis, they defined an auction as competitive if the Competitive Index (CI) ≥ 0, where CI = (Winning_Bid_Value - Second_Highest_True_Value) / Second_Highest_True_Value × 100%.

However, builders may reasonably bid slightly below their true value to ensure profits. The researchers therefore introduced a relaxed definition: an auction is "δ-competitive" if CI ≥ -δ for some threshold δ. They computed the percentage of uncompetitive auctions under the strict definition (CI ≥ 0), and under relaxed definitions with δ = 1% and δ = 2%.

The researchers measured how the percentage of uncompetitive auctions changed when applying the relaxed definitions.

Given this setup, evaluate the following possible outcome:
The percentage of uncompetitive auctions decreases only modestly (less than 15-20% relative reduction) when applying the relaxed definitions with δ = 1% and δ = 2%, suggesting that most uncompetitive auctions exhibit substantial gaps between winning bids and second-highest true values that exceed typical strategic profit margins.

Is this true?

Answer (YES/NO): NO